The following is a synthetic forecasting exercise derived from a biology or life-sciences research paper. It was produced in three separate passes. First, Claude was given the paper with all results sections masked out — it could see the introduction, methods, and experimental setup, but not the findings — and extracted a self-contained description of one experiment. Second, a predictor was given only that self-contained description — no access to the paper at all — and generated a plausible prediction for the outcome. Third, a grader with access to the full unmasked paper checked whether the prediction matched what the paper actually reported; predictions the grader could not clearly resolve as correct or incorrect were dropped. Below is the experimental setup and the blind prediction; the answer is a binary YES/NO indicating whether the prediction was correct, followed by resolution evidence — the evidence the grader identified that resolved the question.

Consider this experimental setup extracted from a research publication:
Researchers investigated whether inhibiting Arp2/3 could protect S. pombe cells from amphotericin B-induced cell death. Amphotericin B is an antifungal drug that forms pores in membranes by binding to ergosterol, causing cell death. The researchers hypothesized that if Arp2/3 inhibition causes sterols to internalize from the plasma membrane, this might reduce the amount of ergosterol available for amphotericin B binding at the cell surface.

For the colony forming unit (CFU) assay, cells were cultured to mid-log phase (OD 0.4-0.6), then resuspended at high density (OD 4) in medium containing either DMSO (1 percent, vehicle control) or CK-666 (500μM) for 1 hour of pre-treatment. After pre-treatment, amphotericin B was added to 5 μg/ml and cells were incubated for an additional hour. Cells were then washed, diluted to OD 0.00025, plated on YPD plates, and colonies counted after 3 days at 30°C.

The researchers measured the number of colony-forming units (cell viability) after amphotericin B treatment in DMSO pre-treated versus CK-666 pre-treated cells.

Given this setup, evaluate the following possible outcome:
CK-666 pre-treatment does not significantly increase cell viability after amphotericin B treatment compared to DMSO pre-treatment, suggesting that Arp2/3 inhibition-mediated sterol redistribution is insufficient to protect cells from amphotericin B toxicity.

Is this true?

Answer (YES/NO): NO